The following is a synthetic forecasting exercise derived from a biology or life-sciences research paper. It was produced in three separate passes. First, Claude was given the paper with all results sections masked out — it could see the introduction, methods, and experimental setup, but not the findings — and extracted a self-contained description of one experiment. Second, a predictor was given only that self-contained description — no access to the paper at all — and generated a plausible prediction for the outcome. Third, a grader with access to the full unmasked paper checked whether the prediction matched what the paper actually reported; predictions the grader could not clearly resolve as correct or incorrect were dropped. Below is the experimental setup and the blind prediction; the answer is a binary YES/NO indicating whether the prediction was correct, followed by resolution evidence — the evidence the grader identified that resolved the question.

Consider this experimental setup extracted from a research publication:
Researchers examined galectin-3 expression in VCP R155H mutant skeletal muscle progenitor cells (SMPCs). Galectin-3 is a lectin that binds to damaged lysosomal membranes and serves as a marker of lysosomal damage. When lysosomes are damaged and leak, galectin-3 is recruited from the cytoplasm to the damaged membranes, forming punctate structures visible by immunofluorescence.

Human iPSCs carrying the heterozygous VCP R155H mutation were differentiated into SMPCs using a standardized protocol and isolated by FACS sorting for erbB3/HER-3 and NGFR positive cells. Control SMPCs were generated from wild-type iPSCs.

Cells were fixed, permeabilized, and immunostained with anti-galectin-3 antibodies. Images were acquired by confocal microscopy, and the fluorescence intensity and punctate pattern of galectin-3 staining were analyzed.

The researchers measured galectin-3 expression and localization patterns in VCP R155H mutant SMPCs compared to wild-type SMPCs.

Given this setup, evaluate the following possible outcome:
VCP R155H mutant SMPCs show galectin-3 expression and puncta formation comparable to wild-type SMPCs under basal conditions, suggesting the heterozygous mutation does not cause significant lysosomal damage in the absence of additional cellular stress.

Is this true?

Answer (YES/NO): NO